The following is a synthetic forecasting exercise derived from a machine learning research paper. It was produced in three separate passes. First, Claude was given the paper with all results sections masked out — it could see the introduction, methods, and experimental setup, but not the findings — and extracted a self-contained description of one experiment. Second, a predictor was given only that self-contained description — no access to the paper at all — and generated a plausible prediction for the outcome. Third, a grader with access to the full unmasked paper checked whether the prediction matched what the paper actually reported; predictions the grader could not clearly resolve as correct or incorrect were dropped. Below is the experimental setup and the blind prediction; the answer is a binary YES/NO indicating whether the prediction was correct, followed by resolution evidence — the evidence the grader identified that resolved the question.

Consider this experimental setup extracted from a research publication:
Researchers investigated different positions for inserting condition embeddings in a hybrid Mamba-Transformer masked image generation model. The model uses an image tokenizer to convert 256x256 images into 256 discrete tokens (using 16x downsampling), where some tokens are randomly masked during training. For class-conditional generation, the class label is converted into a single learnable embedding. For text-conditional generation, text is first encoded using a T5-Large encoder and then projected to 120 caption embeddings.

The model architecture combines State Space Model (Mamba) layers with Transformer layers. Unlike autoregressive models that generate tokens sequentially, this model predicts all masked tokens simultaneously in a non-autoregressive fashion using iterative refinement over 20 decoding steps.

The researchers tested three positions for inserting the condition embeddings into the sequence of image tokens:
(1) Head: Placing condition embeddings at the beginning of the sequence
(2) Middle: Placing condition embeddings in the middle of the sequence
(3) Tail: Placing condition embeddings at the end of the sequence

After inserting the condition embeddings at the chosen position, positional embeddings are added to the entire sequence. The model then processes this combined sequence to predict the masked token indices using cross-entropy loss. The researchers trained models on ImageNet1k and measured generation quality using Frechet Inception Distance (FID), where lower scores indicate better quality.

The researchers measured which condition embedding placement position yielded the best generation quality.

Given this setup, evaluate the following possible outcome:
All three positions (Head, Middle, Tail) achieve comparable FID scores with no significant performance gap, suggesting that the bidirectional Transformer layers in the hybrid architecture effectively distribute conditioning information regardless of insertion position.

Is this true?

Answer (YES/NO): NO